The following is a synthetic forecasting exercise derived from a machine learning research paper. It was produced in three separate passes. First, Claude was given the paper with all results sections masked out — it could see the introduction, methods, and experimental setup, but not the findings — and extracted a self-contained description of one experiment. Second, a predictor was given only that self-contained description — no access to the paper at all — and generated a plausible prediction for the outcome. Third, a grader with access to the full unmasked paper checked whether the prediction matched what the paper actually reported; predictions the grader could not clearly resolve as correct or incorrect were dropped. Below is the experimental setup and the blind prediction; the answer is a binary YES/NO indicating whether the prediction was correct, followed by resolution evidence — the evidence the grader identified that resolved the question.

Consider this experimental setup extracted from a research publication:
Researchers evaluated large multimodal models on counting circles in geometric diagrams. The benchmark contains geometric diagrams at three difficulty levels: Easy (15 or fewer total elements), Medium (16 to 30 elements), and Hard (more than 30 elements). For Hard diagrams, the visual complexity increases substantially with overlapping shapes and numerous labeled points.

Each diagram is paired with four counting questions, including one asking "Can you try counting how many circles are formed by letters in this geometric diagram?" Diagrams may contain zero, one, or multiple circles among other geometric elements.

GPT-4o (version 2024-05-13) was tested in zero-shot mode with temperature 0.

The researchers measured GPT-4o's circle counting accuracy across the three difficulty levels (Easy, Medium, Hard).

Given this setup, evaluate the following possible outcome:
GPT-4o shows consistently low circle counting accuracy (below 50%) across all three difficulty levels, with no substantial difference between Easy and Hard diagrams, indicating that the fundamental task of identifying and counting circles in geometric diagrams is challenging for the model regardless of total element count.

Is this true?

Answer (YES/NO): NO